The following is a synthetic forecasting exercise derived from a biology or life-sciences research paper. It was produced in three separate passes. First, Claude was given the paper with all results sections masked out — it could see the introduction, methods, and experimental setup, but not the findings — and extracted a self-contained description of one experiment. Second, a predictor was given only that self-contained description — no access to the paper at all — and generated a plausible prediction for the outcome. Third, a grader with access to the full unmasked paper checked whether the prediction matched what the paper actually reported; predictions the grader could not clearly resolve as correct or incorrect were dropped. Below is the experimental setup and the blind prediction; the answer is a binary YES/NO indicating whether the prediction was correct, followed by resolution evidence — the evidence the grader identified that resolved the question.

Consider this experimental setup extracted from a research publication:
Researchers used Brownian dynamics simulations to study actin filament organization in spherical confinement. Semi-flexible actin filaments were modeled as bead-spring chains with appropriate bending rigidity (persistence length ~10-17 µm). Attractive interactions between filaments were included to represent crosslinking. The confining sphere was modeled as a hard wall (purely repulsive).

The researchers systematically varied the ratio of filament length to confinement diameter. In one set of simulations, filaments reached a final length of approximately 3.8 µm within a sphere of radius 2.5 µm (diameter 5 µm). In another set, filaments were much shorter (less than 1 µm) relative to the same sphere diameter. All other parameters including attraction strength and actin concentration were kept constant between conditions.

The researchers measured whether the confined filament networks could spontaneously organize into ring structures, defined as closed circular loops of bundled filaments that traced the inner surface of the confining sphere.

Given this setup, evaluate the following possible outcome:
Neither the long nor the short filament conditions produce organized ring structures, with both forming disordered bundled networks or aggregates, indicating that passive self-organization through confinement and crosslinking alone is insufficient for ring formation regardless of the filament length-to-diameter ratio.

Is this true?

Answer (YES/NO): NO